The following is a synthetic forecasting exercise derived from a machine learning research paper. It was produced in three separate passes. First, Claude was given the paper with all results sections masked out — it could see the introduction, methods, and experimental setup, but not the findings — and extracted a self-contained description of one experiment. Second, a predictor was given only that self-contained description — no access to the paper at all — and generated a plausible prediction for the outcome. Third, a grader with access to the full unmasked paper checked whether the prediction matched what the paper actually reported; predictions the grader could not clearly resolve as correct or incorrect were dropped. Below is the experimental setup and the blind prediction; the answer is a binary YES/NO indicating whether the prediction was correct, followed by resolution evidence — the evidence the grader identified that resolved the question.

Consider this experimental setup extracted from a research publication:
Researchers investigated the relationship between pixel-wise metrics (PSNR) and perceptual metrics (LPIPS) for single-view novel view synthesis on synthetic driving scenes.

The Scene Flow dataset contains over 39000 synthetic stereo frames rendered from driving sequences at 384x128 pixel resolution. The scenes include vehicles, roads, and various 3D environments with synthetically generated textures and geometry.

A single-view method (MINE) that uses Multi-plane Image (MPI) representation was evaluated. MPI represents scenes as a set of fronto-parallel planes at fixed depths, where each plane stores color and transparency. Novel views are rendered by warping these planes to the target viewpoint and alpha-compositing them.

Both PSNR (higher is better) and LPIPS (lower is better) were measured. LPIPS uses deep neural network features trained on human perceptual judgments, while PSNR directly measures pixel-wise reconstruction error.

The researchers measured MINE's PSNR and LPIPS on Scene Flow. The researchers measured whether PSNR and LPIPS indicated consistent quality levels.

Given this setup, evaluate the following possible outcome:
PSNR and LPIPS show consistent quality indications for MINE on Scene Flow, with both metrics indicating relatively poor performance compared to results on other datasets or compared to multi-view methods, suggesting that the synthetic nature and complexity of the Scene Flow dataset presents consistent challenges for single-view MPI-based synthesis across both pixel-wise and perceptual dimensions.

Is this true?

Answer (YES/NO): YES